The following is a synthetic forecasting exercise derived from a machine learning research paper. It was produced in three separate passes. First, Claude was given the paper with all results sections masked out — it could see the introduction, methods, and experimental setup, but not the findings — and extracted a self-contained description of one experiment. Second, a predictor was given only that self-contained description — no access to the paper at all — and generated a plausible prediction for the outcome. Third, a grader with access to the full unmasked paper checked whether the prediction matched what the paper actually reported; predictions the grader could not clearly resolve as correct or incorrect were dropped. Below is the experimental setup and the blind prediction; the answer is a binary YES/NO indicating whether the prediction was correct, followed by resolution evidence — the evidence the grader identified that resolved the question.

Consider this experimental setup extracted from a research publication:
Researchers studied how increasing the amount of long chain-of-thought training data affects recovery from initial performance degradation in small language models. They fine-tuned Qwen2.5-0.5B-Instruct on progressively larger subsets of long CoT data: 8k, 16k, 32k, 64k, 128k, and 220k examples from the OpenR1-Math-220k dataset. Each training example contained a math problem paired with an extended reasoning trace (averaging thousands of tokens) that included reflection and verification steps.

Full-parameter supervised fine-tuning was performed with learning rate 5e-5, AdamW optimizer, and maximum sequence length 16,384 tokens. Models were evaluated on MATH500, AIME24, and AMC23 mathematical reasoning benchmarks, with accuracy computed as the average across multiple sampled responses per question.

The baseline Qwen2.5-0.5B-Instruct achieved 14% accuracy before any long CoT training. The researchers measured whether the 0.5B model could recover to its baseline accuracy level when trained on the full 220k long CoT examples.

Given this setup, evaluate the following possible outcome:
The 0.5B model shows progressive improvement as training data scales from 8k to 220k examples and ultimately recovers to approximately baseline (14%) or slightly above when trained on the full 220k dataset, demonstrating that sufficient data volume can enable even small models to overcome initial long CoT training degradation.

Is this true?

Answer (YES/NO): NO